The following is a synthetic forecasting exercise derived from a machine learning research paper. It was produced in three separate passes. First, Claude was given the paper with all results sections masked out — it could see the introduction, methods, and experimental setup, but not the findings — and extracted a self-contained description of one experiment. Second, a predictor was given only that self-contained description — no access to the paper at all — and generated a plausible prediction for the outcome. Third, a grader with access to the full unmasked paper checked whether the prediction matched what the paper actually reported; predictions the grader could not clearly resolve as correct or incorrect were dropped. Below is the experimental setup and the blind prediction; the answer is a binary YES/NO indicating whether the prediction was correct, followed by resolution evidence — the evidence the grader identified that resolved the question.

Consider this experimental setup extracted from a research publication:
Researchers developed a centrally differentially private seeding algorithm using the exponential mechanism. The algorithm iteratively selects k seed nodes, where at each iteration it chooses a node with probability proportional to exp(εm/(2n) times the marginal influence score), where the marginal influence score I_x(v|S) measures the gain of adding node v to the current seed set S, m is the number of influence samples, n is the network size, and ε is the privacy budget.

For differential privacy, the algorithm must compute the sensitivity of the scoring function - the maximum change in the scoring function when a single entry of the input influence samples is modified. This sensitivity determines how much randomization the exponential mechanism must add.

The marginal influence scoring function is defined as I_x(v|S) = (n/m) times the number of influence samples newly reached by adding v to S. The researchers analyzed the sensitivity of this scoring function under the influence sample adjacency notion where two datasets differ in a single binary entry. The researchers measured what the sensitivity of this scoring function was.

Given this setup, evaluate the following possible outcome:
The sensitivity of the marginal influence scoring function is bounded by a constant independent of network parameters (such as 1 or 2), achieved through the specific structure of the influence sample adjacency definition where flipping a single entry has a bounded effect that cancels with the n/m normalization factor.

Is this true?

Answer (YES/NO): NO